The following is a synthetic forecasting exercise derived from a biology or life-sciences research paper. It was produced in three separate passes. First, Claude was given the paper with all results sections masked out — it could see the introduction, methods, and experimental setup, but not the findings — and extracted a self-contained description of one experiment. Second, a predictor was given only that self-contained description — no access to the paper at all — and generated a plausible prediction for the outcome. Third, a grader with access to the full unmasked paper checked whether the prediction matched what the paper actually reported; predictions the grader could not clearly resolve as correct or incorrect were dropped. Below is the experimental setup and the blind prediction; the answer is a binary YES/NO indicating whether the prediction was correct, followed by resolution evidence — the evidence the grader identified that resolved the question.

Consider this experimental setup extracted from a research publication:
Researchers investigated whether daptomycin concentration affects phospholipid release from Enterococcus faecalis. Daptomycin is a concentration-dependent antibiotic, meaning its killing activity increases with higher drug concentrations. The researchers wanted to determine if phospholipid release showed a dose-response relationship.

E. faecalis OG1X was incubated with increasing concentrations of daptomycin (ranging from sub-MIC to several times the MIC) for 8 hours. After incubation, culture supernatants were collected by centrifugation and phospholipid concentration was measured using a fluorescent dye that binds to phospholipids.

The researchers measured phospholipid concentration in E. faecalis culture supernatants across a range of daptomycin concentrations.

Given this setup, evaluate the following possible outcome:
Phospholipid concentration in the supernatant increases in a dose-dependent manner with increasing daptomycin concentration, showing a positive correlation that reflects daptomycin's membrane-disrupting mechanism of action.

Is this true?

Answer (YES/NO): NO